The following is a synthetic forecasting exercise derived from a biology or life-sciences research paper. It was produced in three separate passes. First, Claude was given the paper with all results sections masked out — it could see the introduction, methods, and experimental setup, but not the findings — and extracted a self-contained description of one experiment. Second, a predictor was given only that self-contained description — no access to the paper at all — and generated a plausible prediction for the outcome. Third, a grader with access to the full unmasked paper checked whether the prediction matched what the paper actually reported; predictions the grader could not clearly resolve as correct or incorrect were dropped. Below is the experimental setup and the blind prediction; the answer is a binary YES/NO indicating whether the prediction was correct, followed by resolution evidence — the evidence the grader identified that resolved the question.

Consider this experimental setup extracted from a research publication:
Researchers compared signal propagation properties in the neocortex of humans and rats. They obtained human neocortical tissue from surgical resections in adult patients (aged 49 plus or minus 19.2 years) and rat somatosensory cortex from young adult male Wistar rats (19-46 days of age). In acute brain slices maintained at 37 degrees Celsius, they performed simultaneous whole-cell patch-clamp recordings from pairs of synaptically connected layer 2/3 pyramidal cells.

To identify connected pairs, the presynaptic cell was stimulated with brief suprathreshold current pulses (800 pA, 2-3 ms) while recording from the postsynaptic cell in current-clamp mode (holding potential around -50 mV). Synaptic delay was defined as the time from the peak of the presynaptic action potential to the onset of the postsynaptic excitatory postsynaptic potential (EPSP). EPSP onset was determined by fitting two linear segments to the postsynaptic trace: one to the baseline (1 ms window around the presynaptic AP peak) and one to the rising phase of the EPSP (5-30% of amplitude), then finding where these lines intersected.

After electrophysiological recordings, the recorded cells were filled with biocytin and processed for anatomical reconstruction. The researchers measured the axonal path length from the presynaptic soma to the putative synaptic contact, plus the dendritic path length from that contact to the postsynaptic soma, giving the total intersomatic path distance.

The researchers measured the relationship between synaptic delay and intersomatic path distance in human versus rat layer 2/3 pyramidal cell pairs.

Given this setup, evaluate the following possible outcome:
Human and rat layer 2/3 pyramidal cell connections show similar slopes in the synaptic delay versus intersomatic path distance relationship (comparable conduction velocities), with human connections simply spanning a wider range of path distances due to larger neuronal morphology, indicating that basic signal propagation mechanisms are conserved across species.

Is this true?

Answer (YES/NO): NO